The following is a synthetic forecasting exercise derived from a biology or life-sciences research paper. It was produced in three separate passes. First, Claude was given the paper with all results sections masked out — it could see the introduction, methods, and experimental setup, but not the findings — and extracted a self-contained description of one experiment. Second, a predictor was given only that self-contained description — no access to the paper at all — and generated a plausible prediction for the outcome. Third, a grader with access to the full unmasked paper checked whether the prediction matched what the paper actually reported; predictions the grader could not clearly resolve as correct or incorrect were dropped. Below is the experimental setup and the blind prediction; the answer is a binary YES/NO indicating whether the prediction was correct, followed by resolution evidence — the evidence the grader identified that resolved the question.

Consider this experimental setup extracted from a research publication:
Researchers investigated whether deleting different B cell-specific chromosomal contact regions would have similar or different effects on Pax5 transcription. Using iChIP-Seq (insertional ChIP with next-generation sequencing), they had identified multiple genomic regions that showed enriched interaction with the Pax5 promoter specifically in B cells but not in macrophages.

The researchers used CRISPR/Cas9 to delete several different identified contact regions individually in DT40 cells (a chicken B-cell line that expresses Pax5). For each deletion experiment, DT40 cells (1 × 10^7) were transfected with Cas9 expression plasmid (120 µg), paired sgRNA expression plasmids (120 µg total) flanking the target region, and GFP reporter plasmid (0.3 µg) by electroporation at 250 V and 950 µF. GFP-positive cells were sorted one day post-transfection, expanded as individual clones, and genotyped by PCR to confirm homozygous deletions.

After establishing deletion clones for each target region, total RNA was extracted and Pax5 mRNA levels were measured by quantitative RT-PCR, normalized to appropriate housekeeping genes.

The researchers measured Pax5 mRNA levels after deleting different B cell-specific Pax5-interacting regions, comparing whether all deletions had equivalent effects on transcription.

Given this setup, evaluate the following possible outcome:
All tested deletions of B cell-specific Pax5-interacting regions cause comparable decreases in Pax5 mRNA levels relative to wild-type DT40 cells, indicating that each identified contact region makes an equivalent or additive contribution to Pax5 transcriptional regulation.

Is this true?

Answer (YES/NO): NO